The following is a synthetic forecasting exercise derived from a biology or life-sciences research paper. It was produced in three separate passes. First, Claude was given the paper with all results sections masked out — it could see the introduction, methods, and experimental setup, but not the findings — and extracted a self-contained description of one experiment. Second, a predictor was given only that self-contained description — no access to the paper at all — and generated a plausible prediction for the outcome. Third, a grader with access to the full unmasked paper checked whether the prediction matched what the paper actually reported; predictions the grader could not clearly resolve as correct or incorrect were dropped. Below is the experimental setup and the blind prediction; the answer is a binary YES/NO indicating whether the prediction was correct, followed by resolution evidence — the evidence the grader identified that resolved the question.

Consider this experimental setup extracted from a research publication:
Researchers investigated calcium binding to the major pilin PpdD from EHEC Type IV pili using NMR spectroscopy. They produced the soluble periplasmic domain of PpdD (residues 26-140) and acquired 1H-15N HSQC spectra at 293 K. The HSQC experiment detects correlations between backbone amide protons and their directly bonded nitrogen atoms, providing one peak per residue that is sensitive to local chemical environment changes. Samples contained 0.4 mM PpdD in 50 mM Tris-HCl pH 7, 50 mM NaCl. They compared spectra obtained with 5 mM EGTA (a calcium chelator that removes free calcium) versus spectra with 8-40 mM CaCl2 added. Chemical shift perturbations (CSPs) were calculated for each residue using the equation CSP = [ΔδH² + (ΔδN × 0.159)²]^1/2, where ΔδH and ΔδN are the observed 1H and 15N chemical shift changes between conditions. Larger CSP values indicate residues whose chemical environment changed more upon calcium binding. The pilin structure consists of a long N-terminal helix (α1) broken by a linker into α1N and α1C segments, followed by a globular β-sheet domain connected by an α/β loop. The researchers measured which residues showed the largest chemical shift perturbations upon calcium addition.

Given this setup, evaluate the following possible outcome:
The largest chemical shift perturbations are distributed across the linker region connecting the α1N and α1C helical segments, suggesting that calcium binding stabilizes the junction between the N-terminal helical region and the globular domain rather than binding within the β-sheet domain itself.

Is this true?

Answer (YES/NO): NO